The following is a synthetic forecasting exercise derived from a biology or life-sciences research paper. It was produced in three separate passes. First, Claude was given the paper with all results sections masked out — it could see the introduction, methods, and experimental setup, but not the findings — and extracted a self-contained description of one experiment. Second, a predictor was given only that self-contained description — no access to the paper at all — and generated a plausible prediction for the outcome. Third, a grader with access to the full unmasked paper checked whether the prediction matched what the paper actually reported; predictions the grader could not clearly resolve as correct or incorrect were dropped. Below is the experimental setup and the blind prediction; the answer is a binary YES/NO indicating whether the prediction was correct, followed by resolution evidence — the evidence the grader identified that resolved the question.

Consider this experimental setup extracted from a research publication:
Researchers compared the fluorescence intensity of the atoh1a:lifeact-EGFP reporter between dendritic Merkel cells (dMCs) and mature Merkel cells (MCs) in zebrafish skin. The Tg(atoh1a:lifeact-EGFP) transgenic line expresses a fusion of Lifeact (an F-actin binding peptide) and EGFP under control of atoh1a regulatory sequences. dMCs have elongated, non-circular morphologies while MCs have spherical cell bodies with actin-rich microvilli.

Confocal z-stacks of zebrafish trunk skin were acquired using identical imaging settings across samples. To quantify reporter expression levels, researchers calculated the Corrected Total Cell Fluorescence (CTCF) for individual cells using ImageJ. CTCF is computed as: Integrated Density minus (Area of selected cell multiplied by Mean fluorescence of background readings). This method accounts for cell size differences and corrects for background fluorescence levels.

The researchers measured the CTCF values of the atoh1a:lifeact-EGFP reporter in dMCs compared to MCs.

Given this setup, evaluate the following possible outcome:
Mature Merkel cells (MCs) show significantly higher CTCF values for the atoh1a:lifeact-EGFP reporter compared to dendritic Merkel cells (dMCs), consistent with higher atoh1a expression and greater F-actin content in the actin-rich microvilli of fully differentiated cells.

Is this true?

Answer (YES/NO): YES